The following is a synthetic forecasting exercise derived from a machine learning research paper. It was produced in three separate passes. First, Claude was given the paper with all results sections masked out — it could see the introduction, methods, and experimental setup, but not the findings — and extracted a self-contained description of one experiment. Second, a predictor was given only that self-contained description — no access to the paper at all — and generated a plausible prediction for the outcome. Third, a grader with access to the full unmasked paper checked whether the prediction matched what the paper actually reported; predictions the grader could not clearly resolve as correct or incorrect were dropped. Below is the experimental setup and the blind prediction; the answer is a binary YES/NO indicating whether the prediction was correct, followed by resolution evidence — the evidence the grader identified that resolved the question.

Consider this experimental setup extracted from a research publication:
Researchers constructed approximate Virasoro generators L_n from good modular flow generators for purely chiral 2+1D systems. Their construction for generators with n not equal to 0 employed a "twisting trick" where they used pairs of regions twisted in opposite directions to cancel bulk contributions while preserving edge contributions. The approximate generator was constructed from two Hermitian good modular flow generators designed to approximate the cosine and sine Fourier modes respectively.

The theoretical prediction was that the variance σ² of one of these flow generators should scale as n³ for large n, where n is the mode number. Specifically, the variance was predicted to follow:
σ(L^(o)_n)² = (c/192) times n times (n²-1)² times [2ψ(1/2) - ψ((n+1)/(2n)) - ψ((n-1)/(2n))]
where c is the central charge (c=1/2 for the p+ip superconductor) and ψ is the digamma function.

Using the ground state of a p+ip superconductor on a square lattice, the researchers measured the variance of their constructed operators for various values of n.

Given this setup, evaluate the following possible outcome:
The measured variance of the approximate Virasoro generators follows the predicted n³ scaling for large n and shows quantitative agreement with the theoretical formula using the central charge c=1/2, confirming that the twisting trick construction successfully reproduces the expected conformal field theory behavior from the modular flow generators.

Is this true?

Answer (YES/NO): NO